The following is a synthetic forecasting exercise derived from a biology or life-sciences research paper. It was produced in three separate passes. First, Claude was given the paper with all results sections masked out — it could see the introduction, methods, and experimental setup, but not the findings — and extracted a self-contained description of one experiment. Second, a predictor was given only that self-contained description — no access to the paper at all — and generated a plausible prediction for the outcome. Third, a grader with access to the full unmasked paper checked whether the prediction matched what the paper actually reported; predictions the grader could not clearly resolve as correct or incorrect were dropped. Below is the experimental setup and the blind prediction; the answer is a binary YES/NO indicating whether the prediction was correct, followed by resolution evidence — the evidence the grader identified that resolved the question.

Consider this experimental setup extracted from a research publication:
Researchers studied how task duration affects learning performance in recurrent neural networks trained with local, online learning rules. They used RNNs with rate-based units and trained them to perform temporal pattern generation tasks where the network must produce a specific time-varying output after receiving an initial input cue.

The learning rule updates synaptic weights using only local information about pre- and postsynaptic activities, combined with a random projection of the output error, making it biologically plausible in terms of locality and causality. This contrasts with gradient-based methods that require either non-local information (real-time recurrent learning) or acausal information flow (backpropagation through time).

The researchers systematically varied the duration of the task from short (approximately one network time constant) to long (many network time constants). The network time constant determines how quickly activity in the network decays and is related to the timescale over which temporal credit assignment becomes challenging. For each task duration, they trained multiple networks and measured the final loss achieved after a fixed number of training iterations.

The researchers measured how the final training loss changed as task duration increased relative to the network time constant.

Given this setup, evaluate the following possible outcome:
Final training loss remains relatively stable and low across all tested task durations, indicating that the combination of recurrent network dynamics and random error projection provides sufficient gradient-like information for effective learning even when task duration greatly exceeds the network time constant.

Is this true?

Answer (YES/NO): NO